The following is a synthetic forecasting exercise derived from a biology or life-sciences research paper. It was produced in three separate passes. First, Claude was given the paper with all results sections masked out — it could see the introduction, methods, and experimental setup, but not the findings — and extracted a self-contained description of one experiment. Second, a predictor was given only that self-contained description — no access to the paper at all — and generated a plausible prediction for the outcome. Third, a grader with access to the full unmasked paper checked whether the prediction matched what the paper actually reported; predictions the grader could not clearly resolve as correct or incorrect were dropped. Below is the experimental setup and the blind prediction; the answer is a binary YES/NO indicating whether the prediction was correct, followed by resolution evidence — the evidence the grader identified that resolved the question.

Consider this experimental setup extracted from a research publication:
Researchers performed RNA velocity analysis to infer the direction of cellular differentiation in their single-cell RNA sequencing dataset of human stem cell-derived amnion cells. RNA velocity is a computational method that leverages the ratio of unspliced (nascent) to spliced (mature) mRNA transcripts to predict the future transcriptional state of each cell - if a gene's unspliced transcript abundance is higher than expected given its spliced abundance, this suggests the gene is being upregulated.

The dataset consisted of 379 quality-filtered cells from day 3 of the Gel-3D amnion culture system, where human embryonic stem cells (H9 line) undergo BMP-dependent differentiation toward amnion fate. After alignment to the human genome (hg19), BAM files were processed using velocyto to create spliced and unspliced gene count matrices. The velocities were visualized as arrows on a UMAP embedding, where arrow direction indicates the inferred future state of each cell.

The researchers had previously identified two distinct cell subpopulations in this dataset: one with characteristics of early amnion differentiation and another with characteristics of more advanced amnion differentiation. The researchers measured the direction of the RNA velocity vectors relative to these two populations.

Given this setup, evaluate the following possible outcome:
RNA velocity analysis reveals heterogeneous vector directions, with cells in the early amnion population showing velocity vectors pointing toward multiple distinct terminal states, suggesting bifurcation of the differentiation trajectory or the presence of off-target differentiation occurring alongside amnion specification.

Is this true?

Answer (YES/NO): NO